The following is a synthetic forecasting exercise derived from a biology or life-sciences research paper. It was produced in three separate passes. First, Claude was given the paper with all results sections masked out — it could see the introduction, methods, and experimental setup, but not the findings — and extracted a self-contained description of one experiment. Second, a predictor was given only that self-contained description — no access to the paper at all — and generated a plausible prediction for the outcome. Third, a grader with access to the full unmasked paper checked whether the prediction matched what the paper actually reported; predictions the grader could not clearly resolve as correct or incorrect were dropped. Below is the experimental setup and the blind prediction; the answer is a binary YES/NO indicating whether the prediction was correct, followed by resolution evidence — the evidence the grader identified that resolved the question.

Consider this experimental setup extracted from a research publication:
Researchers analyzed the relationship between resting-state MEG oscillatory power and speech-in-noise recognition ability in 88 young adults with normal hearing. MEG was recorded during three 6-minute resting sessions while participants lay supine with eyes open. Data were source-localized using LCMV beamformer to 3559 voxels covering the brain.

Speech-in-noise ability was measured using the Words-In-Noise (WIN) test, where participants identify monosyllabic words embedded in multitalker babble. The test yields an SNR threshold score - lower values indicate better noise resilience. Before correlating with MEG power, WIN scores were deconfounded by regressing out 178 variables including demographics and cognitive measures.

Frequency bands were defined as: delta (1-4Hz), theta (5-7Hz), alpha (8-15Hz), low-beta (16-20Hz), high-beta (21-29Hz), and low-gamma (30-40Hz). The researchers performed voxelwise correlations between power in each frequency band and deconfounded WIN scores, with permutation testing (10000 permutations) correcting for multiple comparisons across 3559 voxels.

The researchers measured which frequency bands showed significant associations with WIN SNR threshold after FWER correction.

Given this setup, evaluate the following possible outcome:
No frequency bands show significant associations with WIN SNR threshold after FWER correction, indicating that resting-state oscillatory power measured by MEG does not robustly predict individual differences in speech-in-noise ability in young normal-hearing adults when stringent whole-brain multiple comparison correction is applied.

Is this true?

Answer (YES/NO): NO